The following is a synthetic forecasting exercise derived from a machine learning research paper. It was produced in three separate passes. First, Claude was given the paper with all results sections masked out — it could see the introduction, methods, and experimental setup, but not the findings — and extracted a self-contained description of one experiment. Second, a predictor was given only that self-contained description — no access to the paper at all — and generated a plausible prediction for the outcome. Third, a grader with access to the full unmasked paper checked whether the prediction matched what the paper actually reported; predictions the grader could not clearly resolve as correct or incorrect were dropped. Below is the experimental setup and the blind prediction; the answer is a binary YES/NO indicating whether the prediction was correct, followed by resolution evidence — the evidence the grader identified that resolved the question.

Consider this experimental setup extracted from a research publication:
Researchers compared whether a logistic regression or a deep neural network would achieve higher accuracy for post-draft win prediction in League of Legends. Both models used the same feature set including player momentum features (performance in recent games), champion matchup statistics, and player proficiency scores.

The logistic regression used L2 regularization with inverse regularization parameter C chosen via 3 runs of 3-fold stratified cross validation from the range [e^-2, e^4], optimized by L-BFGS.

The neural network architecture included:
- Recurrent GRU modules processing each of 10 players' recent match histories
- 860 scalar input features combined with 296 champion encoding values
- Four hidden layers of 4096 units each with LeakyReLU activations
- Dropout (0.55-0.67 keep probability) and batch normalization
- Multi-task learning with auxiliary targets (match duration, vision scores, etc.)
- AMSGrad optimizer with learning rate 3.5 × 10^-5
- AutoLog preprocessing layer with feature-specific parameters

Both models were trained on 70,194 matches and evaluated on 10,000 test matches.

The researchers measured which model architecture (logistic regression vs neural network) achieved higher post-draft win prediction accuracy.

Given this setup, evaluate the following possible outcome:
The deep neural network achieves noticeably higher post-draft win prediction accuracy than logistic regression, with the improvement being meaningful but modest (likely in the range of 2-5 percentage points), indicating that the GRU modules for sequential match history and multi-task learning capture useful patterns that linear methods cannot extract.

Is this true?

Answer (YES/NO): NO